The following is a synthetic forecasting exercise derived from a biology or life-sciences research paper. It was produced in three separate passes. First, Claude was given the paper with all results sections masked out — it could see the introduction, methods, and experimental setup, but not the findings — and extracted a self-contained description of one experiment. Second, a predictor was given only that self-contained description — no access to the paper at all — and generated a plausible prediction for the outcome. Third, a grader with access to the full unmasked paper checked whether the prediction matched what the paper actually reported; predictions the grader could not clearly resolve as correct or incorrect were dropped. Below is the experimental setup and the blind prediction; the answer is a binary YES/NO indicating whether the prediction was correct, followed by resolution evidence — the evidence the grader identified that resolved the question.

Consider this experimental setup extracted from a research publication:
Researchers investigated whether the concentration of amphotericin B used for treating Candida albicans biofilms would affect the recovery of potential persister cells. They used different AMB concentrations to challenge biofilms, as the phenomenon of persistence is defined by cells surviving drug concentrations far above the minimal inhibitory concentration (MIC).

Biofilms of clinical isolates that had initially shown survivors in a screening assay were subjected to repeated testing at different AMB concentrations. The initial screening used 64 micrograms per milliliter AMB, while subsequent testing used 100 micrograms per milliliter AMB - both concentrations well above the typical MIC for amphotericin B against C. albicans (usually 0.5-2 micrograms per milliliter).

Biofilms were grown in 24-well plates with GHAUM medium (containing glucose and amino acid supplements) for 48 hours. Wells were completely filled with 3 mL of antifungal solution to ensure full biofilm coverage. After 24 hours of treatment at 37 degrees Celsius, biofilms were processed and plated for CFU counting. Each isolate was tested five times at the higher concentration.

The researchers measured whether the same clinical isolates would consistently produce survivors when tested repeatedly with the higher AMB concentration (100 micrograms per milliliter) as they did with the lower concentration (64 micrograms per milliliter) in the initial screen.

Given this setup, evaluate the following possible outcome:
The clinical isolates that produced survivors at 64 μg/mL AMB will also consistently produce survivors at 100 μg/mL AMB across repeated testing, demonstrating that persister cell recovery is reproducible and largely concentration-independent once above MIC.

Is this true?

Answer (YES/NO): NO